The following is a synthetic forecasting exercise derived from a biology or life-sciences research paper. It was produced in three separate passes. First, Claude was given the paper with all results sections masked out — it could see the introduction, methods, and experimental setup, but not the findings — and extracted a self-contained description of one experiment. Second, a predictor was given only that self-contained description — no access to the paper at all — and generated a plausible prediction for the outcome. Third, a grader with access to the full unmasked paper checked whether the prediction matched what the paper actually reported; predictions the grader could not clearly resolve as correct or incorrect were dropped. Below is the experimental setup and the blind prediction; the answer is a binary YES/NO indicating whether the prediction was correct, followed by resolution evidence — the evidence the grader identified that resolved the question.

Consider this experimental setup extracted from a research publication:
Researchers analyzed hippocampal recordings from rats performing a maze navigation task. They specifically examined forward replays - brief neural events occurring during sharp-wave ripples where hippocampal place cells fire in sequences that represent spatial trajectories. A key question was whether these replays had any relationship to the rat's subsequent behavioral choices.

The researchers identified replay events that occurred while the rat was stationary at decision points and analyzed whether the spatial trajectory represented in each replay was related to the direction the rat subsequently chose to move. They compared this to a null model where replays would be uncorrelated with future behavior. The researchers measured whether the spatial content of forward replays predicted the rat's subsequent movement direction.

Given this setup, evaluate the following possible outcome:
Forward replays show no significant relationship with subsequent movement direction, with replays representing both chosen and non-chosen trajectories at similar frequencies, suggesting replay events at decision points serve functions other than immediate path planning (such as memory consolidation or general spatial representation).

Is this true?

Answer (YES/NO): NO